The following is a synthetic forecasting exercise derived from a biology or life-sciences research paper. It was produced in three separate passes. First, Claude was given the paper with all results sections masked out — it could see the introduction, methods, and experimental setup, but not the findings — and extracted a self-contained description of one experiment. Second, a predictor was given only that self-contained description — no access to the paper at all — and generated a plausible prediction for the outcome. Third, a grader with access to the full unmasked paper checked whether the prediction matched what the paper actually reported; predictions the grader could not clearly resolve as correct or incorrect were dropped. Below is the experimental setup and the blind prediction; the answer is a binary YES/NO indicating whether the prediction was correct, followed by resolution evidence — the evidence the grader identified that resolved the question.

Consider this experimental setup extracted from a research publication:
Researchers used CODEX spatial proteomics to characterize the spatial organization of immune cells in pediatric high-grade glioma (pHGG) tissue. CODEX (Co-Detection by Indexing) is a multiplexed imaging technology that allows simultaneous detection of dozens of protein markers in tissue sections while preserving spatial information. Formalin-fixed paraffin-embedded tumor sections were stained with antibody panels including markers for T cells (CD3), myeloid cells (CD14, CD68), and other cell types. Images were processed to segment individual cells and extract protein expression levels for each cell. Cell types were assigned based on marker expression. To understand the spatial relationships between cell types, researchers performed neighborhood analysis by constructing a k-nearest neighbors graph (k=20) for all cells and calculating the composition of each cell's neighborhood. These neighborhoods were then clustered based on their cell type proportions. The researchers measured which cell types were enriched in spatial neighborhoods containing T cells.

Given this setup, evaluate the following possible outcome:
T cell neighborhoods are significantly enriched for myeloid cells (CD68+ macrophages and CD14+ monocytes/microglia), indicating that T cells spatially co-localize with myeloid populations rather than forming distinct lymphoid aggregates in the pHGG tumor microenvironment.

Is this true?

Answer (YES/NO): YES